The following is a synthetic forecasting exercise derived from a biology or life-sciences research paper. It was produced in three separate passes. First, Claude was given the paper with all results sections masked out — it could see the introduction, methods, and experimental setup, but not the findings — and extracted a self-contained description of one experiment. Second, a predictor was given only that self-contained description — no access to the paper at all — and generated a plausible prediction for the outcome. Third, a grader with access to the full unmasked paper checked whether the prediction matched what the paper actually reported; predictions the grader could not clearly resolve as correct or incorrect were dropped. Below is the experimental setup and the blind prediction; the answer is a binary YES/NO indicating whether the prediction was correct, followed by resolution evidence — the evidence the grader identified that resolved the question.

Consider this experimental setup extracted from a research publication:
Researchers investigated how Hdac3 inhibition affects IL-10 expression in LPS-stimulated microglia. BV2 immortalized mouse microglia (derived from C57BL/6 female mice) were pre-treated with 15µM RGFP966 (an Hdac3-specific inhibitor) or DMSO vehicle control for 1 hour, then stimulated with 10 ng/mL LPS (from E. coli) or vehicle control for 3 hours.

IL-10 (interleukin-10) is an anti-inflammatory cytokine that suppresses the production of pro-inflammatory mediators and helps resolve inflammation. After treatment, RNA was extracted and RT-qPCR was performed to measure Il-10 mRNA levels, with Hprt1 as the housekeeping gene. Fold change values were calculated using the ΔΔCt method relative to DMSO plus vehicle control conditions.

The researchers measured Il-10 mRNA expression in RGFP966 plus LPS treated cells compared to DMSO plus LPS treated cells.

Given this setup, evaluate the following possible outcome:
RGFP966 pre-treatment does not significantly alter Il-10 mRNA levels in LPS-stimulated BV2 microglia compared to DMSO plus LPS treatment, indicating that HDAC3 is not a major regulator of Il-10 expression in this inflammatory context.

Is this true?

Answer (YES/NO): NO